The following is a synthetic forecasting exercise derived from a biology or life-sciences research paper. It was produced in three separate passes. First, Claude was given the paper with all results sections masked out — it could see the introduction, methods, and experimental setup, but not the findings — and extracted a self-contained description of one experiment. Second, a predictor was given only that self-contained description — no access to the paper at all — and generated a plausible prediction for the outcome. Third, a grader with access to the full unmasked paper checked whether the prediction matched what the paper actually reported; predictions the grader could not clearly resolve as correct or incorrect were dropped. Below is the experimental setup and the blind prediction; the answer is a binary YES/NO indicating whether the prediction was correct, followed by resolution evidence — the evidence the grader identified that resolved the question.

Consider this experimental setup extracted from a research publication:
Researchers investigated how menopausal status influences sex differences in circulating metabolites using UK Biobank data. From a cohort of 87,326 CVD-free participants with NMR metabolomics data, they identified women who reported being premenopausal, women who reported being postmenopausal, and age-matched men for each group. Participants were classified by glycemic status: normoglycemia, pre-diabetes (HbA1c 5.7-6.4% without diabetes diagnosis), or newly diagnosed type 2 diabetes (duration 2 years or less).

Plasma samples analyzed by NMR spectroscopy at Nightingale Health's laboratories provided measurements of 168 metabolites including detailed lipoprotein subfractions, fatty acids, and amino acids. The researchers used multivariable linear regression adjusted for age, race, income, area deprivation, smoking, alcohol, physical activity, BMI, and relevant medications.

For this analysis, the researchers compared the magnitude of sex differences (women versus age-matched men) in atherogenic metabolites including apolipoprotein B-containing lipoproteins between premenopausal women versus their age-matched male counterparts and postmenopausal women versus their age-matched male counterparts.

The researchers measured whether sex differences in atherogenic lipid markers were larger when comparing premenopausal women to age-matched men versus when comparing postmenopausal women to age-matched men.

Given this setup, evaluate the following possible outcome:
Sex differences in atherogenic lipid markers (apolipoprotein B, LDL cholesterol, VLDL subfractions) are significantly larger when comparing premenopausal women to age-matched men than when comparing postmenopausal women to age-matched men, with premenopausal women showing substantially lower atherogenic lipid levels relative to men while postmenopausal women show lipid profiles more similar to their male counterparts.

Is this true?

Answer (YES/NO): NO